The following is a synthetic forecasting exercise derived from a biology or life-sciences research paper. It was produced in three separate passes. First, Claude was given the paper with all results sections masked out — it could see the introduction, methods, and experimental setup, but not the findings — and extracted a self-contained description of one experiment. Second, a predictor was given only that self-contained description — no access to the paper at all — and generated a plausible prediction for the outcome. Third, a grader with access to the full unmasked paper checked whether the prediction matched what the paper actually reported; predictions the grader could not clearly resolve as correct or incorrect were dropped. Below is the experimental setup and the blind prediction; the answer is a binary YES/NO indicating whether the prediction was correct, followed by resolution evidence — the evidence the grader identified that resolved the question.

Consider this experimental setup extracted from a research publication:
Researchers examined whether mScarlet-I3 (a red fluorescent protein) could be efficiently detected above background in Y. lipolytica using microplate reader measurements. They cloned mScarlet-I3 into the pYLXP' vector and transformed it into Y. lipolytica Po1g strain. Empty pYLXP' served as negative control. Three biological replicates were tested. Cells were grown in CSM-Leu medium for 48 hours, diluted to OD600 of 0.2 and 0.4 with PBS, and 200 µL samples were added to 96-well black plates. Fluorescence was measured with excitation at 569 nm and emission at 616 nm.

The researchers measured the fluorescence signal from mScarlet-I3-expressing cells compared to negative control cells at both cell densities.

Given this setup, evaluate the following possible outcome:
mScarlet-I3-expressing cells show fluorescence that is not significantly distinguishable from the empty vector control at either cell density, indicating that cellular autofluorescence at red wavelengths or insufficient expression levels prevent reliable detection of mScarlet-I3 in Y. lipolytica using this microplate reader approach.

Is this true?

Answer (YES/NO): NO